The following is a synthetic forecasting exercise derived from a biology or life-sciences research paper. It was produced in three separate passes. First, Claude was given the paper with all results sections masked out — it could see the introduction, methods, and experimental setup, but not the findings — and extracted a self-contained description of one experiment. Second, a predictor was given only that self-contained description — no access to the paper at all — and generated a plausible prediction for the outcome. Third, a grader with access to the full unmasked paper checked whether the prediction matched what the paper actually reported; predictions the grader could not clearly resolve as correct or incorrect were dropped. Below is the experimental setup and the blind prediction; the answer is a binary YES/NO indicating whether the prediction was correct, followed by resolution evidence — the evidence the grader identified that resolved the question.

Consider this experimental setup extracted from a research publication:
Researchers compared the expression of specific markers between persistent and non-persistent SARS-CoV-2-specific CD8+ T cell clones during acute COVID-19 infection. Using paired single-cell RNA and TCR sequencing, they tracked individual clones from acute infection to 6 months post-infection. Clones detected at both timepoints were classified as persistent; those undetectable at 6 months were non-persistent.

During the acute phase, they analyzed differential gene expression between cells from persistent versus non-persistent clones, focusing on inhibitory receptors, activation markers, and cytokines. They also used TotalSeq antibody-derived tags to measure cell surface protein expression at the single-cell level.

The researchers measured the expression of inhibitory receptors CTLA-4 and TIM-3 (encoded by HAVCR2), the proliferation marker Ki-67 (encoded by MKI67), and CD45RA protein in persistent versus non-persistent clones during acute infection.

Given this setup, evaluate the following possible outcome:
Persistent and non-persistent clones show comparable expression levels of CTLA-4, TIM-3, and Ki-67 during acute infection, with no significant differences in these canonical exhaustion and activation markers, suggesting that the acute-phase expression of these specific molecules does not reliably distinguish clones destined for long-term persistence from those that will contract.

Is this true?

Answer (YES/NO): NO